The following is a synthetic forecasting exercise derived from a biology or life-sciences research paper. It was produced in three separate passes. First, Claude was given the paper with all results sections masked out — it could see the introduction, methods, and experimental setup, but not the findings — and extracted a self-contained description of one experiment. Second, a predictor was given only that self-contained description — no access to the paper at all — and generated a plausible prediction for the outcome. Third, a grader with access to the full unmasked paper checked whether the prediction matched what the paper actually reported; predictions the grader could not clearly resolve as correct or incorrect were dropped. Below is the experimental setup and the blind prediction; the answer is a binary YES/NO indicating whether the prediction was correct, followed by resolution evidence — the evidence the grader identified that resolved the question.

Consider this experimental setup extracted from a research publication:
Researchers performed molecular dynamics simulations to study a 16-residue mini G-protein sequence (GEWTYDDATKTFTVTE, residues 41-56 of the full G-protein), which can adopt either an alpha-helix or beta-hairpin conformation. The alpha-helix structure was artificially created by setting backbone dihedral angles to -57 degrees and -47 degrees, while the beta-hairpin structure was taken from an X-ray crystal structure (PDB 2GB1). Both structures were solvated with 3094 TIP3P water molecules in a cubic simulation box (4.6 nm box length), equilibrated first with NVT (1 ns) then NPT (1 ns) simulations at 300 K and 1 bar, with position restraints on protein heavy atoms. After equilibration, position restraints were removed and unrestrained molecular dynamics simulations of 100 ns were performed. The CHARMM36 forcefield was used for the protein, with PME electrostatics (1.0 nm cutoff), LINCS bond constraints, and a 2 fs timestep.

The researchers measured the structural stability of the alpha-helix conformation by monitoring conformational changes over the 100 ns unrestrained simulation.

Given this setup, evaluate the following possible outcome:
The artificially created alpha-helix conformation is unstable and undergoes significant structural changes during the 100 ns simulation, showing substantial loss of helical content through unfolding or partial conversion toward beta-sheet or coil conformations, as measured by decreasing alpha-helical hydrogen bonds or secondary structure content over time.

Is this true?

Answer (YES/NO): YES